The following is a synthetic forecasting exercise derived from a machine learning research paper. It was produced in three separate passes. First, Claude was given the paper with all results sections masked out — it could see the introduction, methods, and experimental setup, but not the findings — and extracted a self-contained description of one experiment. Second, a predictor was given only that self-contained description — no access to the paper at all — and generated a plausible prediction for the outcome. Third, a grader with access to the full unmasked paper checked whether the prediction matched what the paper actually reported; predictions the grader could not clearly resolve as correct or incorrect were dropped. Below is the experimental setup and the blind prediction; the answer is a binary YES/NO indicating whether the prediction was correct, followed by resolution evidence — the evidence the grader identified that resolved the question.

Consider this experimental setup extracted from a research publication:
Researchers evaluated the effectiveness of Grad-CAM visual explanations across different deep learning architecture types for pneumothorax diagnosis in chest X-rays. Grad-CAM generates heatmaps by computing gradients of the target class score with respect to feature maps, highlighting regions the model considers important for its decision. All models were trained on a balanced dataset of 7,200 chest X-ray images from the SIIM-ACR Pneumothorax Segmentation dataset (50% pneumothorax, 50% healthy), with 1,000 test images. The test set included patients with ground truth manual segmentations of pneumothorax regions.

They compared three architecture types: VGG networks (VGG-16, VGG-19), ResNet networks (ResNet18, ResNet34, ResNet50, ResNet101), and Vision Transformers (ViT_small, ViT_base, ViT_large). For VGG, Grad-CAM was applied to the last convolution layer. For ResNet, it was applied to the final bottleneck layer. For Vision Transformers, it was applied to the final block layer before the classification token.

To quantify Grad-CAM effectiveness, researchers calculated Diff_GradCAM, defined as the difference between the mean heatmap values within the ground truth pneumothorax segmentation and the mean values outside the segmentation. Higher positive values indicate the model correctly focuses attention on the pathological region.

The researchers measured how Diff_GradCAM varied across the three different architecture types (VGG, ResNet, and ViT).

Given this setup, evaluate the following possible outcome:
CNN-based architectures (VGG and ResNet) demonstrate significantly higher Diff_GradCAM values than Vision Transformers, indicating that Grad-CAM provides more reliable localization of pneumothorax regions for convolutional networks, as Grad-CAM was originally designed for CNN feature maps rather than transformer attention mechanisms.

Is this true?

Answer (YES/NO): YES